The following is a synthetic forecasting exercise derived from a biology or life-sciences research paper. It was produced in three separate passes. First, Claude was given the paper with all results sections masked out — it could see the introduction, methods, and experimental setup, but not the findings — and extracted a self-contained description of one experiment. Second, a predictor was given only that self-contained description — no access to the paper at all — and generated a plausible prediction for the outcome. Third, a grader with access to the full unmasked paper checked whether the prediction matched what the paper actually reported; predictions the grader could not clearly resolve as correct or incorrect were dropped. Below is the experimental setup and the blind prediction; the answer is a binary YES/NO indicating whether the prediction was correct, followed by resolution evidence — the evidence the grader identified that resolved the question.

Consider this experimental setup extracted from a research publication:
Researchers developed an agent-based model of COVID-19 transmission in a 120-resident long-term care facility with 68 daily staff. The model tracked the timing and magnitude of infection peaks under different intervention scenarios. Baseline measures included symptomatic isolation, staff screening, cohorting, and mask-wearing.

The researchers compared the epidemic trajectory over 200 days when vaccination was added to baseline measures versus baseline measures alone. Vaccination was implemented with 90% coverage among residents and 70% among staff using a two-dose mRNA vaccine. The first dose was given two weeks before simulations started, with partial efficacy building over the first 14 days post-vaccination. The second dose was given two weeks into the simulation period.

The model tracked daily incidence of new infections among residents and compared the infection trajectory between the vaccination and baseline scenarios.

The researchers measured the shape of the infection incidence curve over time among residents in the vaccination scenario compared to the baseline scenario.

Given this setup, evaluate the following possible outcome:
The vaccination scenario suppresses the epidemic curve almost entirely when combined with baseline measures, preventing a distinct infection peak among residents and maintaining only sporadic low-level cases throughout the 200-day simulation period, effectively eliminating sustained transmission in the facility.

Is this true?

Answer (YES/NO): NO